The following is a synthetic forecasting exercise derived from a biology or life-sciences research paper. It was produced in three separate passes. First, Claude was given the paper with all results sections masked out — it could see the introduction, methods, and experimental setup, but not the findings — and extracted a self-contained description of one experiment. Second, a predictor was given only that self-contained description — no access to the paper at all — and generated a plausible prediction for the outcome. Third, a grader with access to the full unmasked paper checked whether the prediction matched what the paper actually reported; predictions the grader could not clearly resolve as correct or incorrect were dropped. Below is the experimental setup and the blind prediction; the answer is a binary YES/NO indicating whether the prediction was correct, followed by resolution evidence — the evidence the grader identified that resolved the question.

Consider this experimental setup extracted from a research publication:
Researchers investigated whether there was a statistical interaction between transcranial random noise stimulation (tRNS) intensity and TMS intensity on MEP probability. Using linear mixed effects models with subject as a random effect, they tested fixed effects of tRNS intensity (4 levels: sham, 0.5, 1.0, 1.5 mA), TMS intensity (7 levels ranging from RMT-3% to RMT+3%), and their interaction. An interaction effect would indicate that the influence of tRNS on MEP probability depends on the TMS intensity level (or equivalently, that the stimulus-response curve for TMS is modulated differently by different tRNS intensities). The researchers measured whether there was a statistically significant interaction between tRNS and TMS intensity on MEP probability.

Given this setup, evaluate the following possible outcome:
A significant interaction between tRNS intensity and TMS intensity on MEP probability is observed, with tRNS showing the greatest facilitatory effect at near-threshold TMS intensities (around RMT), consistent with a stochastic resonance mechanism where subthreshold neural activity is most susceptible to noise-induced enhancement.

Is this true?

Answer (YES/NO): NO